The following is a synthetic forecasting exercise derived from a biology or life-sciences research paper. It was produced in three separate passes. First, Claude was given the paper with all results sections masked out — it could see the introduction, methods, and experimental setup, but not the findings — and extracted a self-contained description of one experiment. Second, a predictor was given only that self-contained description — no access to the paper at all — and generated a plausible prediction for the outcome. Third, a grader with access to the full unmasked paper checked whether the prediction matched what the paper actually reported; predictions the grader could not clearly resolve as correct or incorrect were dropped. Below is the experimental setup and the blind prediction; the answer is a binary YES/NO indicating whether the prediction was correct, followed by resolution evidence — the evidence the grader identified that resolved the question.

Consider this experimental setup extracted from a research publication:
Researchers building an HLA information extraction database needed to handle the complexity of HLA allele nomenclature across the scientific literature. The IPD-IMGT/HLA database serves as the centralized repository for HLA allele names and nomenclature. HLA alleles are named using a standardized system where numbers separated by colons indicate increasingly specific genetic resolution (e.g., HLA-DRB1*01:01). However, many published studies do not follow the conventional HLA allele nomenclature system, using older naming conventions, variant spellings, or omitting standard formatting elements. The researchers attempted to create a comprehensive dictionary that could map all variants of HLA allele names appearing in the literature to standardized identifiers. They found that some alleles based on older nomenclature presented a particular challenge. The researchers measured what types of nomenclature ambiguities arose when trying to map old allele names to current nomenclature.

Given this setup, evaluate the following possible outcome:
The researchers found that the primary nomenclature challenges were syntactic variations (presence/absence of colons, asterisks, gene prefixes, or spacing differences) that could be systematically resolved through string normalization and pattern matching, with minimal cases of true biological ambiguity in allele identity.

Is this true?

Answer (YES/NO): NO